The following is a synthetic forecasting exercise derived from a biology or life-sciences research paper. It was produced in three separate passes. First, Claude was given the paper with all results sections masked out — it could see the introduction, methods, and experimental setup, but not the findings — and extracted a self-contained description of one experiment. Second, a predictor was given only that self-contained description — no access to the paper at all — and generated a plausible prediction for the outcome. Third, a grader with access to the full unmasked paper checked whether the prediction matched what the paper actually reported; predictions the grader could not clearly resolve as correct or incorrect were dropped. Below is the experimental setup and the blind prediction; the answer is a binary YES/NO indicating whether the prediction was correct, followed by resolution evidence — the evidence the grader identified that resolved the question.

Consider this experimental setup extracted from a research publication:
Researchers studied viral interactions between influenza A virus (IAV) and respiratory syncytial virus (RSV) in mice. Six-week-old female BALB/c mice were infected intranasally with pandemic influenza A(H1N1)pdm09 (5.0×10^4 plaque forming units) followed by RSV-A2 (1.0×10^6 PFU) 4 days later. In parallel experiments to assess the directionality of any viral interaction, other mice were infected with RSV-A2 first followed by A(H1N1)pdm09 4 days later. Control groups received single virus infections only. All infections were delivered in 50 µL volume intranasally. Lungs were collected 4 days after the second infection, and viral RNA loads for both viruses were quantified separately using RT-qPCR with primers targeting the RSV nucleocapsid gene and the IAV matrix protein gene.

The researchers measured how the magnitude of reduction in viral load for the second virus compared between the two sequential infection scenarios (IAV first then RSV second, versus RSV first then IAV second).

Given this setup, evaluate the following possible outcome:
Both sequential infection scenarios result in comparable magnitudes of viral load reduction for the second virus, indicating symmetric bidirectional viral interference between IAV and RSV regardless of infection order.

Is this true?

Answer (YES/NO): NO